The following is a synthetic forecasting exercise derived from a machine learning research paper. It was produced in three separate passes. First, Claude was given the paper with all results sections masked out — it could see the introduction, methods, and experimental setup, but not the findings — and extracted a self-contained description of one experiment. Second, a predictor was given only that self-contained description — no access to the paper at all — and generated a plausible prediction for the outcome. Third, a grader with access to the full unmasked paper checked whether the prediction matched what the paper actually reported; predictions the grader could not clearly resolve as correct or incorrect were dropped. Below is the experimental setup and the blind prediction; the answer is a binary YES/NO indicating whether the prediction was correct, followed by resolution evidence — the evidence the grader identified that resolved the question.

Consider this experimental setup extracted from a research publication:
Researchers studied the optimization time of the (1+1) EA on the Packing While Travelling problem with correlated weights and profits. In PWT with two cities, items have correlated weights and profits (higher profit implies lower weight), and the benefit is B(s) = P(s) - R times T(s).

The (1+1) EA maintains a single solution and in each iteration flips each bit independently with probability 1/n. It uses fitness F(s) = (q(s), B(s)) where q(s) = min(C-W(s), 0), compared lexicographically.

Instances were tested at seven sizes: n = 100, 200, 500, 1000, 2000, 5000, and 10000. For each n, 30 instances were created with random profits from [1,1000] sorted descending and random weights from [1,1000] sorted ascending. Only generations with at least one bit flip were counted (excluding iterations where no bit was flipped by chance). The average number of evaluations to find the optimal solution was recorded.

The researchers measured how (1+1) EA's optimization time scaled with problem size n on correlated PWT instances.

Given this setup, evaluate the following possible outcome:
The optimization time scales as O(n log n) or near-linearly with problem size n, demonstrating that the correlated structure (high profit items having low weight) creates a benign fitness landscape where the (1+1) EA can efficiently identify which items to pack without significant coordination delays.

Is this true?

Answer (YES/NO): NO